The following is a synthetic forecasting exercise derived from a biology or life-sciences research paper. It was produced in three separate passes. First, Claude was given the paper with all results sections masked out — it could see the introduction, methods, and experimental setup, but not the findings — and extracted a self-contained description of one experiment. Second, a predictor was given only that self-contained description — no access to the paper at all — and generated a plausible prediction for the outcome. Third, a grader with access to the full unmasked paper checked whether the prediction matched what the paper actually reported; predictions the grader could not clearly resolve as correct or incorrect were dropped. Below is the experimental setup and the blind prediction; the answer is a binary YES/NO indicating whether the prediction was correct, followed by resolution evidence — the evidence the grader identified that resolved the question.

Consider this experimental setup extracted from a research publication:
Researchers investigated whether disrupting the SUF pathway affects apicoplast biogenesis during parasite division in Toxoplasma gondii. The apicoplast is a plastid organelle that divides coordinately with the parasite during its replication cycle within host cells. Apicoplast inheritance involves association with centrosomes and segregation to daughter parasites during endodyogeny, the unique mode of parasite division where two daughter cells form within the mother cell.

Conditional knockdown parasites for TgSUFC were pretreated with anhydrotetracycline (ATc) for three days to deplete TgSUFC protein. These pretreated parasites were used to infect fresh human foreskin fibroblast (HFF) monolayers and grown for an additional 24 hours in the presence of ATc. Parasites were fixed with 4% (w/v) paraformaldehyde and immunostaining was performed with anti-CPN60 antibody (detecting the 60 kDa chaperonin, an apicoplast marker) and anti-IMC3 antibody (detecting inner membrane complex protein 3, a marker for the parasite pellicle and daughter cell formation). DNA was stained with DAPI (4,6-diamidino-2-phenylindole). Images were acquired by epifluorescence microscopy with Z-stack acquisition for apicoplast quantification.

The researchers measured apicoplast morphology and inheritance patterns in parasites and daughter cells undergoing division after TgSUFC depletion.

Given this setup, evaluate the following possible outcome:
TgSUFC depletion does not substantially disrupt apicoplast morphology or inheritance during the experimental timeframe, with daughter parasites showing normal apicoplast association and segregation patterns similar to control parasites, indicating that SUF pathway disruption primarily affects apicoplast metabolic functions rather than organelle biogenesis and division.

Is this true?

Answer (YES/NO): NO